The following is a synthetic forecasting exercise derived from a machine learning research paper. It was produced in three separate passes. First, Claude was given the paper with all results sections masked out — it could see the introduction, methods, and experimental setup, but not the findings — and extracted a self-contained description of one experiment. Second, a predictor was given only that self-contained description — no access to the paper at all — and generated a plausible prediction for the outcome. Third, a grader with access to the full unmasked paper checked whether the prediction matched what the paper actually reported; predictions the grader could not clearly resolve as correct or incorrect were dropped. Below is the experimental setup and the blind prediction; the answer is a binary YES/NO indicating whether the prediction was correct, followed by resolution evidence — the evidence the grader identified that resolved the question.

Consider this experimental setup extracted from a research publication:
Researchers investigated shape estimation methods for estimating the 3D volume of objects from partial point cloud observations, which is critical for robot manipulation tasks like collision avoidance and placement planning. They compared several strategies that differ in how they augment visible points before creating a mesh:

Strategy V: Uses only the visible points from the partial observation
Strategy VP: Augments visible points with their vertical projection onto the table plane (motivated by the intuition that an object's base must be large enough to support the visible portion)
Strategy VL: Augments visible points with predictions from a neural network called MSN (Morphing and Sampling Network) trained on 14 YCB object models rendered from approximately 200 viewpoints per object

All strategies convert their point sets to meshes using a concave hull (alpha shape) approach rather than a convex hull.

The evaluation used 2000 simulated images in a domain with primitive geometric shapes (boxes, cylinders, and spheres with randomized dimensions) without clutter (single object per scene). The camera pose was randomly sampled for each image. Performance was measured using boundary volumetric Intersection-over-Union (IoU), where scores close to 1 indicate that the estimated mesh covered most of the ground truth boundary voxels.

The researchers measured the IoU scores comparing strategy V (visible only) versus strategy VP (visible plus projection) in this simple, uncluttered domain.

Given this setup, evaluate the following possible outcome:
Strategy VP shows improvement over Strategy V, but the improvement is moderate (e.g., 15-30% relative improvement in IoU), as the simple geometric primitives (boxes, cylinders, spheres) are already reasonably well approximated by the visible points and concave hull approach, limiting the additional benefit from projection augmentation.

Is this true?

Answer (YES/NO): NO